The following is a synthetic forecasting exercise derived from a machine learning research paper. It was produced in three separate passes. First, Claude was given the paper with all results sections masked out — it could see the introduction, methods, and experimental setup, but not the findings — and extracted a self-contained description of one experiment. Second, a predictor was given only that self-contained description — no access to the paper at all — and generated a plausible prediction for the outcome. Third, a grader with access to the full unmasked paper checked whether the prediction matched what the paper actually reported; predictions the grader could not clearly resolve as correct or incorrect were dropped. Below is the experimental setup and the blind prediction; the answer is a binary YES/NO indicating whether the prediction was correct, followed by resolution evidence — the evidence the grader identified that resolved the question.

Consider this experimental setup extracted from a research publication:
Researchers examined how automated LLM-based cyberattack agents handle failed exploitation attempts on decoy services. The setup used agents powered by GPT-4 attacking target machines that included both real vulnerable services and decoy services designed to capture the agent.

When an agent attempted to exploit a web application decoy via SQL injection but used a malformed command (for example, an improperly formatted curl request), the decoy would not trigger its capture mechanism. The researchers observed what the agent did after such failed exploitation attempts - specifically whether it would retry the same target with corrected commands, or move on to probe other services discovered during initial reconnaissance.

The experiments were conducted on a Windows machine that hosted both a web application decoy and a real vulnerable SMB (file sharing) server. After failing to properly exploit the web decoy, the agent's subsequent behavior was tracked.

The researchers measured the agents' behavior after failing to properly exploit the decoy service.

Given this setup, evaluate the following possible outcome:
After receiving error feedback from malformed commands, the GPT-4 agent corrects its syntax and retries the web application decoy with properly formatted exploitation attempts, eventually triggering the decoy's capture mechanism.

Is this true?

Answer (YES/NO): NO